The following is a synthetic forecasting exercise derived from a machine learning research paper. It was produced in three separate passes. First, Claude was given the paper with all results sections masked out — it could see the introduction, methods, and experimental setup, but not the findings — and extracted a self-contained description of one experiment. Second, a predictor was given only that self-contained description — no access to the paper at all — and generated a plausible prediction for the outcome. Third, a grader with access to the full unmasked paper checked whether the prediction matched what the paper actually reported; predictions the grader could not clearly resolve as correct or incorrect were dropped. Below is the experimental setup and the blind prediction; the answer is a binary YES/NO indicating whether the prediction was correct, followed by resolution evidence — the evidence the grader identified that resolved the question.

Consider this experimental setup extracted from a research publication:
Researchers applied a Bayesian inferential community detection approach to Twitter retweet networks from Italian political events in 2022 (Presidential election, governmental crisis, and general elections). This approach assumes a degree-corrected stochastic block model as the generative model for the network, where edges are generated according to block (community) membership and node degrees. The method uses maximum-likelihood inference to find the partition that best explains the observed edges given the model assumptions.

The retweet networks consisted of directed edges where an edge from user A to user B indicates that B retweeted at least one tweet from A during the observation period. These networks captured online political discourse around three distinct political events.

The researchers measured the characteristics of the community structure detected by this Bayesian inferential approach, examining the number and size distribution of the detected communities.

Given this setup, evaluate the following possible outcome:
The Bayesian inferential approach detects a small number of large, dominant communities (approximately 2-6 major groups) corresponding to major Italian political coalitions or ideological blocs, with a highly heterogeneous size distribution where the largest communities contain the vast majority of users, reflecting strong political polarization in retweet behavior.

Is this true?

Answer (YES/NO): NO